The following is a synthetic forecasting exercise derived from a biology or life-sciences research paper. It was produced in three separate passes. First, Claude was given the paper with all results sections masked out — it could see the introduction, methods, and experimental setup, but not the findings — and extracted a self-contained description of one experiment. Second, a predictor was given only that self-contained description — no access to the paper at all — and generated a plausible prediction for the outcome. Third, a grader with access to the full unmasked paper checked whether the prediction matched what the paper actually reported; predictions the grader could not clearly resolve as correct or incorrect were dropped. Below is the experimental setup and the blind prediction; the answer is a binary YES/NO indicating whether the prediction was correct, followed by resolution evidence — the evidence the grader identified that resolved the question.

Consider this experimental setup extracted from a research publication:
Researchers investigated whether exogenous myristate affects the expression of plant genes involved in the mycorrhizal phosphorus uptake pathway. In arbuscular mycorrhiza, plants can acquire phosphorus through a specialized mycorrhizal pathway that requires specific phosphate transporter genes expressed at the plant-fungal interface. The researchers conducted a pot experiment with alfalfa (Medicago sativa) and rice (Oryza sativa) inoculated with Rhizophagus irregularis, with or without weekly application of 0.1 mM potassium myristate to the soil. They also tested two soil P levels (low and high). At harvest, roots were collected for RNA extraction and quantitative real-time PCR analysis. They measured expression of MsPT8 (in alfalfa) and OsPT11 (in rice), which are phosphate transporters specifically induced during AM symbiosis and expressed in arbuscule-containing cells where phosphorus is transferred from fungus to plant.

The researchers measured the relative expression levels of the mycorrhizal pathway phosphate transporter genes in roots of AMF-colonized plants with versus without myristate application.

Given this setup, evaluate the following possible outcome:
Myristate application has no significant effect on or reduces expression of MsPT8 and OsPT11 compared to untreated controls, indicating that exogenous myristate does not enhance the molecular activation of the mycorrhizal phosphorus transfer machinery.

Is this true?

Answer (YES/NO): YES